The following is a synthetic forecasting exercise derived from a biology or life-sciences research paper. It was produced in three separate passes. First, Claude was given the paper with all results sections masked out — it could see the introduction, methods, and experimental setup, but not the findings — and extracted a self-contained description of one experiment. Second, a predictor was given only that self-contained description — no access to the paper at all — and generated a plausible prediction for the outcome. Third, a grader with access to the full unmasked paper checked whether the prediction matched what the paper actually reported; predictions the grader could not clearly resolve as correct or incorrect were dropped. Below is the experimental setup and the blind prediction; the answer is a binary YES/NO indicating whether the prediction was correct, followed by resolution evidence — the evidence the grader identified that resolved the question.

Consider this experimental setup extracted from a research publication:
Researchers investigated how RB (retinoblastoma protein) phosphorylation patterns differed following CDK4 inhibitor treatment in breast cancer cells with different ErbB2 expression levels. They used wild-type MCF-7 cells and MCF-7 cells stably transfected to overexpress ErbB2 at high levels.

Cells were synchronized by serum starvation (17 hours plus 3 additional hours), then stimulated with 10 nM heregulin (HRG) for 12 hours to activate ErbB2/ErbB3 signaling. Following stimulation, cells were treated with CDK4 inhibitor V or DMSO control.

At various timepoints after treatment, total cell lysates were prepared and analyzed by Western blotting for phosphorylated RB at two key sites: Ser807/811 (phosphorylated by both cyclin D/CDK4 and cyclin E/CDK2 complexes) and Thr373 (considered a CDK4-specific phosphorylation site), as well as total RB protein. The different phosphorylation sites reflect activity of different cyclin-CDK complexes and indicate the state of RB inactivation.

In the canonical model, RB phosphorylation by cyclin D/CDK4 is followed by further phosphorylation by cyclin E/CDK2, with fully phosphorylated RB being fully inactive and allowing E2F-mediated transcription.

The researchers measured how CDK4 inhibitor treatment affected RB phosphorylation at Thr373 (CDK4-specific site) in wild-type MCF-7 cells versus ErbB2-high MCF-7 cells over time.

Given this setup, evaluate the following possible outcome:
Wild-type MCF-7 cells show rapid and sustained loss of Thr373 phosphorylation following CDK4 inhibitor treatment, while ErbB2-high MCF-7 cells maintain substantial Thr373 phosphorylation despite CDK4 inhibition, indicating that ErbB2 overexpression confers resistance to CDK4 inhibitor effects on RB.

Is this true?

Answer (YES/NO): NO